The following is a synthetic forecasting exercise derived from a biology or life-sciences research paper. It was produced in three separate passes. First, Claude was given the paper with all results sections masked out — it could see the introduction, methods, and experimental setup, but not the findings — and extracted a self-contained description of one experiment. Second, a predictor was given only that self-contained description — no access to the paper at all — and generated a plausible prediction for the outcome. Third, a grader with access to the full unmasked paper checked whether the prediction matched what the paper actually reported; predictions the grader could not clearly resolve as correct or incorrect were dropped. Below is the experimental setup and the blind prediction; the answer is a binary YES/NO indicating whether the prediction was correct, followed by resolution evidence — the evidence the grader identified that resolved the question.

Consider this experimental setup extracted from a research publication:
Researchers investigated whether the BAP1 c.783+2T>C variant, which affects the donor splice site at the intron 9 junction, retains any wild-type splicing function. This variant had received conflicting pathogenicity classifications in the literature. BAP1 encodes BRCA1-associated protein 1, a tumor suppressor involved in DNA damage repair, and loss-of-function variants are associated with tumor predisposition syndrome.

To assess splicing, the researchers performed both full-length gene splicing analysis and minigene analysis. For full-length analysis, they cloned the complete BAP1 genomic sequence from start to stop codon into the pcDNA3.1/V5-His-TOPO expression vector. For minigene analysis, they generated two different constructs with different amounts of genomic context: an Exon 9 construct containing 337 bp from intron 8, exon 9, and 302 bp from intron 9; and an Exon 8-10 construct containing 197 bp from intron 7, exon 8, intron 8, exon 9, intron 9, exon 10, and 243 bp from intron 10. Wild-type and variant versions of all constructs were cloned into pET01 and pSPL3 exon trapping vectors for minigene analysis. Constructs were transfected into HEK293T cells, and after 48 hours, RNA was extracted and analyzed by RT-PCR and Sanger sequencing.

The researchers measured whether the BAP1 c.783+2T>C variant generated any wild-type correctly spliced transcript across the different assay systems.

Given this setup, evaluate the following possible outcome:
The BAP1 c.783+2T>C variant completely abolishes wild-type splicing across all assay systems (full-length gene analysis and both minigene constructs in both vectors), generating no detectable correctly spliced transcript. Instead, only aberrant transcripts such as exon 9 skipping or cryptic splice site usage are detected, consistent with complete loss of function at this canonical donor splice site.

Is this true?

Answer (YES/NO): NO